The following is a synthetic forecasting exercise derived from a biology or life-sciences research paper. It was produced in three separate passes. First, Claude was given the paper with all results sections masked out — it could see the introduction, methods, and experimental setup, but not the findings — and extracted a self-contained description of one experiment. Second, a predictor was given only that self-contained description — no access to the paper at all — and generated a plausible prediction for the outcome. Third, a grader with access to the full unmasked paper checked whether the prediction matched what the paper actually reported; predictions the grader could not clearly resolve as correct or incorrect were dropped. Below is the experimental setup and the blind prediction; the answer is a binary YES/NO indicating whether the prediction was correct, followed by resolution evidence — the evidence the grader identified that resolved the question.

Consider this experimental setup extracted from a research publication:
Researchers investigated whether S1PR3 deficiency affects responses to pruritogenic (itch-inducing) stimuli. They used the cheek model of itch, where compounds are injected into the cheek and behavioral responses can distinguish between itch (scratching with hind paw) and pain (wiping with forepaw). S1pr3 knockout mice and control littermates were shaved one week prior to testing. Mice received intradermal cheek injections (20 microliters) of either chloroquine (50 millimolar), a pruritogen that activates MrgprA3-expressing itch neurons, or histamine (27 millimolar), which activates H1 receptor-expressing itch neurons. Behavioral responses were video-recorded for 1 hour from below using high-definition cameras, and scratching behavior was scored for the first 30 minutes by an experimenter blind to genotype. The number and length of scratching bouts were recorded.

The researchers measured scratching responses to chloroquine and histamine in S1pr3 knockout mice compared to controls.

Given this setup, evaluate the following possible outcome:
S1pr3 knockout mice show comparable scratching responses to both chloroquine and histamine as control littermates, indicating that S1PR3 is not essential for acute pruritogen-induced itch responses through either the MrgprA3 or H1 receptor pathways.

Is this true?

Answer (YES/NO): YES